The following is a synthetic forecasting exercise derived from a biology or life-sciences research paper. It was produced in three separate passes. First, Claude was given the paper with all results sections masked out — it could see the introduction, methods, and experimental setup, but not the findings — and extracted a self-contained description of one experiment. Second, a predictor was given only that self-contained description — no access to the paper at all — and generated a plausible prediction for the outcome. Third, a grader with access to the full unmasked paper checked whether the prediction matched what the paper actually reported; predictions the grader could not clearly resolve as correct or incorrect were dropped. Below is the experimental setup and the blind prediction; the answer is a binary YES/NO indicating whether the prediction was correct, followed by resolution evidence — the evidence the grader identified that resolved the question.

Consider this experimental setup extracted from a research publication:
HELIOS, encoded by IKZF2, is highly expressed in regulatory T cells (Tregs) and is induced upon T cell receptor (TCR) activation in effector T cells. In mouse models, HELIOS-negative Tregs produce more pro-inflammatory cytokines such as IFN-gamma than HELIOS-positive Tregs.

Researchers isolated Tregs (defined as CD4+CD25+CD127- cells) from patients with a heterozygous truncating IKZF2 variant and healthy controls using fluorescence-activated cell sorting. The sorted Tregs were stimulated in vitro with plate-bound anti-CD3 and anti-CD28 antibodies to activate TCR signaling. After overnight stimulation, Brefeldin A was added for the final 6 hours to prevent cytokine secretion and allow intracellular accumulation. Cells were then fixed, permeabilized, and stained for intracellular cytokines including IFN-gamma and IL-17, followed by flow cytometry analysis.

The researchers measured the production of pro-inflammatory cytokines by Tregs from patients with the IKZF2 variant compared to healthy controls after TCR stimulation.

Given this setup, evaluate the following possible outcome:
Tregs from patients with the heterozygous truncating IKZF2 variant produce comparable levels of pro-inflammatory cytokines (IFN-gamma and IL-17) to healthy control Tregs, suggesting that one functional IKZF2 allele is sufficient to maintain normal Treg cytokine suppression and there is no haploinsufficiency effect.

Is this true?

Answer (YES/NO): NO